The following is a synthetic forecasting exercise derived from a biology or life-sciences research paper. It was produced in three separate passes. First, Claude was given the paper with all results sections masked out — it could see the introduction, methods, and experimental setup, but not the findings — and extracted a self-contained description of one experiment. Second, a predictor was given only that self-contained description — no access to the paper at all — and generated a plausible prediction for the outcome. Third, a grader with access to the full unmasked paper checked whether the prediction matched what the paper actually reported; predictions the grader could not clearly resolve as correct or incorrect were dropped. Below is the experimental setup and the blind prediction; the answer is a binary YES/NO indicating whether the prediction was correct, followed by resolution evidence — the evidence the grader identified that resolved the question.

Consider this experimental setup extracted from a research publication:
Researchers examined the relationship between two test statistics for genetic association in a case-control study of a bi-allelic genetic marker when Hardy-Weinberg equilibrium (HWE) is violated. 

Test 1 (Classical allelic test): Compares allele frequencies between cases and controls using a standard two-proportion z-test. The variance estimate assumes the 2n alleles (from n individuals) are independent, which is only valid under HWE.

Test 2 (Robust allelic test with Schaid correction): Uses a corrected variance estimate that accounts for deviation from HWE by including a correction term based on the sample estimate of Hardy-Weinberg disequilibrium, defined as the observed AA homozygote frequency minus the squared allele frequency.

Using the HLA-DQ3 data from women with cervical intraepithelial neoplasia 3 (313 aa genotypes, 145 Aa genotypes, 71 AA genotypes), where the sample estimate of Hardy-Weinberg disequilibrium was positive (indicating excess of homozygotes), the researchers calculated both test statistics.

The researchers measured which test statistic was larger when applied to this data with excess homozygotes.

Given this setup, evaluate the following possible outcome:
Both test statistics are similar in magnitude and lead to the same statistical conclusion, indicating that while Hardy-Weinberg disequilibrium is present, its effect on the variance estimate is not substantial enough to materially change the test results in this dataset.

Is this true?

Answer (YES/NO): NO